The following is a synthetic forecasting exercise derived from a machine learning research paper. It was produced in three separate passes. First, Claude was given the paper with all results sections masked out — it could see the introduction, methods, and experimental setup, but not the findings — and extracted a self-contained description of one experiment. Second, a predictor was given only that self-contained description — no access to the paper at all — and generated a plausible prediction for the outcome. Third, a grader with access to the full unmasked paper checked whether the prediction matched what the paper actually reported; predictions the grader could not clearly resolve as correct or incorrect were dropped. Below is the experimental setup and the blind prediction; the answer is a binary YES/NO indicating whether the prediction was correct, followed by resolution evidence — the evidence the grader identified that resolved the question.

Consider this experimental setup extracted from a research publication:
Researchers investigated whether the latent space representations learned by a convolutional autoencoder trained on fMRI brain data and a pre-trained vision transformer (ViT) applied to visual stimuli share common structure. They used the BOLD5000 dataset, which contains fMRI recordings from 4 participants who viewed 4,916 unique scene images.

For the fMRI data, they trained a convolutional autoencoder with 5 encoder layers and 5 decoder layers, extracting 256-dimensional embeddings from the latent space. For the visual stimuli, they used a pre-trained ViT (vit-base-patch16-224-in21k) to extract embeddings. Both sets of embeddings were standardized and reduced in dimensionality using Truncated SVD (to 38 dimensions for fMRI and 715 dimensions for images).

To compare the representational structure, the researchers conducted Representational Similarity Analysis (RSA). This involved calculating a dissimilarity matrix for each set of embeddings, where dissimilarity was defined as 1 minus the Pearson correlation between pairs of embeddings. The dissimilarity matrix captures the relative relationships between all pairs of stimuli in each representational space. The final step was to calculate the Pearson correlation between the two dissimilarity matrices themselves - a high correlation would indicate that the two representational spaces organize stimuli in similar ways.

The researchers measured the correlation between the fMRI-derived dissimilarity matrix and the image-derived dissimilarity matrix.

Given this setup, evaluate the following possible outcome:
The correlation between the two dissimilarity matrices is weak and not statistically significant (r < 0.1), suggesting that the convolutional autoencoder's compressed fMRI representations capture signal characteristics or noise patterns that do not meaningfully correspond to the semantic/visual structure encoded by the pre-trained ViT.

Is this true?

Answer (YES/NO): NO